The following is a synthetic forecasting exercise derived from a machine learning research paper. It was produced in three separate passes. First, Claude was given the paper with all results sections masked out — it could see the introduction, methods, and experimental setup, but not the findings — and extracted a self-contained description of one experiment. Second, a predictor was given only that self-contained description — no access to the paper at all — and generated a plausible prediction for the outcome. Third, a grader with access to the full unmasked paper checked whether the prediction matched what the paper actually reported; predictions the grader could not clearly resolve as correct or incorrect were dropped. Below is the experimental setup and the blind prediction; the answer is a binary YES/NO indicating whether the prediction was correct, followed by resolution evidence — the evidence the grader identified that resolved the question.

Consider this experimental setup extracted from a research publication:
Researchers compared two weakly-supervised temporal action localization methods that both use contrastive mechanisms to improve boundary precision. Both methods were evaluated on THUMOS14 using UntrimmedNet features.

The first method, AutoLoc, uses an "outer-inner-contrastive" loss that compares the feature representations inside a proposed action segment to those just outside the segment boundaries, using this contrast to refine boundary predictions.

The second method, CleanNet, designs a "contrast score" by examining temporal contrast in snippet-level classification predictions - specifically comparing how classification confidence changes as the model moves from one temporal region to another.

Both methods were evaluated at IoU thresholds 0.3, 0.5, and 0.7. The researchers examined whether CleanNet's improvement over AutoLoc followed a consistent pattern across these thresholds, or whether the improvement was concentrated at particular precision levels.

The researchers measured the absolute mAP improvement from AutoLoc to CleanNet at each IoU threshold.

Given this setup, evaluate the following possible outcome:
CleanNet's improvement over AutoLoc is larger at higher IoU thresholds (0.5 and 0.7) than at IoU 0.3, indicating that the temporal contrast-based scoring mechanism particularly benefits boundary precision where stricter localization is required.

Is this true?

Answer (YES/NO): NO